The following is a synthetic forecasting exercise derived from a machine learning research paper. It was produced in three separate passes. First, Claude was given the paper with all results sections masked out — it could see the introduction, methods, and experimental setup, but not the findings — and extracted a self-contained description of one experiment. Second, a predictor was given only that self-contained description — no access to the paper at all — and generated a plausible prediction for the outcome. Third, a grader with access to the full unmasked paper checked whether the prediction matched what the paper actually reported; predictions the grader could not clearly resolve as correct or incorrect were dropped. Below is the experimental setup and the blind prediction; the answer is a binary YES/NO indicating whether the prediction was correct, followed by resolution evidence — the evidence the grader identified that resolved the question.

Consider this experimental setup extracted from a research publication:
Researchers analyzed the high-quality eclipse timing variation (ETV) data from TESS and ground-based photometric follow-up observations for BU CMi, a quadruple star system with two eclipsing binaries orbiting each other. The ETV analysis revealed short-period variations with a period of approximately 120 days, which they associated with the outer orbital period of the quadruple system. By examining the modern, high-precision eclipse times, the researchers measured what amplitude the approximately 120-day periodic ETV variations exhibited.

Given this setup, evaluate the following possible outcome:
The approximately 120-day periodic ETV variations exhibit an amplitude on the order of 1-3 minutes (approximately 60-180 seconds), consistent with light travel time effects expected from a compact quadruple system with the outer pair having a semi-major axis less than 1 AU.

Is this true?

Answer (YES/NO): NO